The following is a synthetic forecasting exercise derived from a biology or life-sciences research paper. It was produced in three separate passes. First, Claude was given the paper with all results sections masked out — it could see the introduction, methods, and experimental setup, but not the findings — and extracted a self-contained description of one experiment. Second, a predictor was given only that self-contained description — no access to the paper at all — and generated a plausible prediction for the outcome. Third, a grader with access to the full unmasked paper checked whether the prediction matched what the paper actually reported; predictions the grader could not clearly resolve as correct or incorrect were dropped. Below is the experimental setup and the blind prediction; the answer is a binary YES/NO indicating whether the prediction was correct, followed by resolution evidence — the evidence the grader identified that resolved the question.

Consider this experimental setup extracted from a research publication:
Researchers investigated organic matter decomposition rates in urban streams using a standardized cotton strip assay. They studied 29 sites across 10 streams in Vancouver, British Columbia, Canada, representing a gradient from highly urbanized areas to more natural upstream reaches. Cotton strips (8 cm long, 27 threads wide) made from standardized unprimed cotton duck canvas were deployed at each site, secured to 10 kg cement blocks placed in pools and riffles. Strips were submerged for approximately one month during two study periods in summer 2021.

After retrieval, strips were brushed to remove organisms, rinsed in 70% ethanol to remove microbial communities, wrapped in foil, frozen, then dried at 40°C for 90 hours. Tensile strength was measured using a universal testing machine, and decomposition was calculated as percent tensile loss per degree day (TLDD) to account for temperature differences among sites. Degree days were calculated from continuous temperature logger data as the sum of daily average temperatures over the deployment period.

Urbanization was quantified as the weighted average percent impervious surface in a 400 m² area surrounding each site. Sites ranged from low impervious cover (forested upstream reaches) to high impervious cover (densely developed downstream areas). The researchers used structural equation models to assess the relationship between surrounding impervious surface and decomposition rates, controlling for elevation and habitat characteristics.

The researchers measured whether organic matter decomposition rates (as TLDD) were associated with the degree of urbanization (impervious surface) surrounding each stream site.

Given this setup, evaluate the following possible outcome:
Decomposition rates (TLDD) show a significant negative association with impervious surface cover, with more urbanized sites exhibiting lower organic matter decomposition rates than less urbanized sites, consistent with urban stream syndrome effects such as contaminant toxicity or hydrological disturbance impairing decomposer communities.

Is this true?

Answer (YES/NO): NO